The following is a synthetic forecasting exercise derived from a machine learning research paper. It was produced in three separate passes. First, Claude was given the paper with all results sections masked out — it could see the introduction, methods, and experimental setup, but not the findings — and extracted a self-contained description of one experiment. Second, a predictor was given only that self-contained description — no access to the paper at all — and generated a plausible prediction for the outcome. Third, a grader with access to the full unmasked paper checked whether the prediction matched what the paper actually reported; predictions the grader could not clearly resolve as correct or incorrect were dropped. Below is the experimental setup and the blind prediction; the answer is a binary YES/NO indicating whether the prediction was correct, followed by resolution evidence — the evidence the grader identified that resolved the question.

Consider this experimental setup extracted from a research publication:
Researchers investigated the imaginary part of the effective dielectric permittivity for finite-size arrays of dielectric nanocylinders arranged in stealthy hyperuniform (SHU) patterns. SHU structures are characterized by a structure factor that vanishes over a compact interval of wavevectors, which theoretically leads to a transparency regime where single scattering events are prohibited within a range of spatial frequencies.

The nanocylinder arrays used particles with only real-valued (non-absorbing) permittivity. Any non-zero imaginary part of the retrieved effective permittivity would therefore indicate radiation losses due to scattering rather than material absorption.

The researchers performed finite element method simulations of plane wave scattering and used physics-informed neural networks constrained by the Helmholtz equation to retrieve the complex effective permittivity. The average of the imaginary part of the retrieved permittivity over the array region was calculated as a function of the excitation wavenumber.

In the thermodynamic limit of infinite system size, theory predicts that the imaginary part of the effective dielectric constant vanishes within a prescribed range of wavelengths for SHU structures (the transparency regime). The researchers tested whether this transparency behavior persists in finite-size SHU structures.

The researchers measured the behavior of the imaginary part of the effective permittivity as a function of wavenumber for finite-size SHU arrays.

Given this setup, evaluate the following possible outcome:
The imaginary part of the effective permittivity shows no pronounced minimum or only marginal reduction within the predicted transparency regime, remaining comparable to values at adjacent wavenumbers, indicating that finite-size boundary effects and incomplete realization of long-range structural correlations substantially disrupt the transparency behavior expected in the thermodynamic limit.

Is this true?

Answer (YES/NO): NO